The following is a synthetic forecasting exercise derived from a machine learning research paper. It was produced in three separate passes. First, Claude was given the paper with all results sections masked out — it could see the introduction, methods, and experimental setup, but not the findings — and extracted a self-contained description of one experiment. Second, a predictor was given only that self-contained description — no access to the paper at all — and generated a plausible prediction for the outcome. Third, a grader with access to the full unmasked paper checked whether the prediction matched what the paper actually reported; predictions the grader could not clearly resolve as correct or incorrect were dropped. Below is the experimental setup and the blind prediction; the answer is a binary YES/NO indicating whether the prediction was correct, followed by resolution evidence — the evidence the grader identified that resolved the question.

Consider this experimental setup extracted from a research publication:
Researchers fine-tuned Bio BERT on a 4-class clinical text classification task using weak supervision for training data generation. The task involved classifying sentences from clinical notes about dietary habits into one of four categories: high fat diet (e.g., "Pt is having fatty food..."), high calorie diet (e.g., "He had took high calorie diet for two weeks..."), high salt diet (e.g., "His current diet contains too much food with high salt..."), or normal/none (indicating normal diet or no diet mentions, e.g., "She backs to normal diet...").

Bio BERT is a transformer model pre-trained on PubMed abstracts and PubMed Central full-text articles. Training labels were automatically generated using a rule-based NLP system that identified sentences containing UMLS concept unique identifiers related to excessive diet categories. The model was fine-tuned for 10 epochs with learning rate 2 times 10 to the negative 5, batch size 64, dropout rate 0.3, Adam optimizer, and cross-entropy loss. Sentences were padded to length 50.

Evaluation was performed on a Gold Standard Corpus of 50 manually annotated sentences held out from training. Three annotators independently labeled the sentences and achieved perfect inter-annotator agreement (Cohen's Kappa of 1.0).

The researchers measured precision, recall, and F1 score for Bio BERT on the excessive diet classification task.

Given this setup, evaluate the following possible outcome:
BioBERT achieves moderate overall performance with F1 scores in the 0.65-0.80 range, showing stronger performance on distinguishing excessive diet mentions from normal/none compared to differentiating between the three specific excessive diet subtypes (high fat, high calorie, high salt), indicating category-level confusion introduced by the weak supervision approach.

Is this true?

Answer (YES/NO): NO